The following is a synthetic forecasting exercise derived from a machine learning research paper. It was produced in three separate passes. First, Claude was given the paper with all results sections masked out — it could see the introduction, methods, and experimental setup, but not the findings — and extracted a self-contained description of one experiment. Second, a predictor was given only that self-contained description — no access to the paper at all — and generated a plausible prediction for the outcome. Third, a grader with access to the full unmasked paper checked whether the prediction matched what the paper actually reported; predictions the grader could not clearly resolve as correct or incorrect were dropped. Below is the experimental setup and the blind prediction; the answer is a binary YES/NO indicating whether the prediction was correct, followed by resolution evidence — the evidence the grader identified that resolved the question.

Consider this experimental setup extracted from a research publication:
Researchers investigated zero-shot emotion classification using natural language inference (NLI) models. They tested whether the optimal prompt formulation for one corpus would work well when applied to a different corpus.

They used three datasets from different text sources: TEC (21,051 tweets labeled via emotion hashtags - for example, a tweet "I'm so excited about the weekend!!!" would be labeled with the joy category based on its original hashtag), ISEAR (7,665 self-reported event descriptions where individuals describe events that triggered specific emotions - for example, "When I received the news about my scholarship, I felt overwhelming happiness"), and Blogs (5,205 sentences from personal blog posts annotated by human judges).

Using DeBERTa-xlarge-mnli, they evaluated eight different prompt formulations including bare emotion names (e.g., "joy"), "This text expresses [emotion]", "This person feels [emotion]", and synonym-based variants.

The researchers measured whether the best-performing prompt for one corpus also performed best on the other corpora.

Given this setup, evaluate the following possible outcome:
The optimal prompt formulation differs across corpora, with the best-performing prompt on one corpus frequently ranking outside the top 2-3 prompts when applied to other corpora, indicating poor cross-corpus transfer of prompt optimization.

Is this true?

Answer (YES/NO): NO